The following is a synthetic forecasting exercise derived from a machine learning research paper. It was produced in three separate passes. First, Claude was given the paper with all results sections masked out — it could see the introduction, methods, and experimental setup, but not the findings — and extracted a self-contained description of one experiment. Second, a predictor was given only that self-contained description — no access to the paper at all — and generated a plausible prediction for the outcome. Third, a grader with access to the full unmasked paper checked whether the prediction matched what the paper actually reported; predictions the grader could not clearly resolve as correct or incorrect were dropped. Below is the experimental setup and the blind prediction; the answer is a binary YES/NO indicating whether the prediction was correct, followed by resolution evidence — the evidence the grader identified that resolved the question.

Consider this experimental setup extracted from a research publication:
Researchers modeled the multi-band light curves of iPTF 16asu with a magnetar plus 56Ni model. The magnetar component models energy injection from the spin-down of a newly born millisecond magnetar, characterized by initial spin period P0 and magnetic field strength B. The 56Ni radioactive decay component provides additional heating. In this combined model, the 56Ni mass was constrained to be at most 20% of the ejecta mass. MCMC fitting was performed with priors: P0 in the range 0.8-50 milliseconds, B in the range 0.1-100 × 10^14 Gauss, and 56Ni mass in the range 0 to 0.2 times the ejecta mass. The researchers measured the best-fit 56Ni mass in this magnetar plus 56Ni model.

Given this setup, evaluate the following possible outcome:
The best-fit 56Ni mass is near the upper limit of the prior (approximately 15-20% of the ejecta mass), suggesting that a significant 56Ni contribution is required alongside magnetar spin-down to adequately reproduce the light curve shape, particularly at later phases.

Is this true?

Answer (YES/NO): NO